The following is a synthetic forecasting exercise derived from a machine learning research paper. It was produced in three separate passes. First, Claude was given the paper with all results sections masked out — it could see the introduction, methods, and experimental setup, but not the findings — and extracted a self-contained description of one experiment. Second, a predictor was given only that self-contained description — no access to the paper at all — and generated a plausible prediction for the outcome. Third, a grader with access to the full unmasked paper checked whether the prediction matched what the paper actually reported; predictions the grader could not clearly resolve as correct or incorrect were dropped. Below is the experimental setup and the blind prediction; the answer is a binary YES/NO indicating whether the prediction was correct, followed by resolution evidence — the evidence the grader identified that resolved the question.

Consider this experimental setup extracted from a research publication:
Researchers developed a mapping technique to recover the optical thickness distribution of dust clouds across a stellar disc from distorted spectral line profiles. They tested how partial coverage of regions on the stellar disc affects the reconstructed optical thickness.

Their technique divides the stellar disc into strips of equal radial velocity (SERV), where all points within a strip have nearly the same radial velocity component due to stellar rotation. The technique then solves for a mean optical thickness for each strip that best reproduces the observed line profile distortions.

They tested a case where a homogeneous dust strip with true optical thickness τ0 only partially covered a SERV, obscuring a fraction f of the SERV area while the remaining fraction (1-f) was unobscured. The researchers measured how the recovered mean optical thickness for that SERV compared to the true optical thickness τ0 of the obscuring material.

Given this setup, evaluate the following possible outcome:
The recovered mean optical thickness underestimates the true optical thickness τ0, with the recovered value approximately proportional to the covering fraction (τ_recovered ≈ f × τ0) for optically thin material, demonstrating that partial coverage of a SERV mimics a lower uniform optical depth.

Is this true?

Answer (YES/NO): YES